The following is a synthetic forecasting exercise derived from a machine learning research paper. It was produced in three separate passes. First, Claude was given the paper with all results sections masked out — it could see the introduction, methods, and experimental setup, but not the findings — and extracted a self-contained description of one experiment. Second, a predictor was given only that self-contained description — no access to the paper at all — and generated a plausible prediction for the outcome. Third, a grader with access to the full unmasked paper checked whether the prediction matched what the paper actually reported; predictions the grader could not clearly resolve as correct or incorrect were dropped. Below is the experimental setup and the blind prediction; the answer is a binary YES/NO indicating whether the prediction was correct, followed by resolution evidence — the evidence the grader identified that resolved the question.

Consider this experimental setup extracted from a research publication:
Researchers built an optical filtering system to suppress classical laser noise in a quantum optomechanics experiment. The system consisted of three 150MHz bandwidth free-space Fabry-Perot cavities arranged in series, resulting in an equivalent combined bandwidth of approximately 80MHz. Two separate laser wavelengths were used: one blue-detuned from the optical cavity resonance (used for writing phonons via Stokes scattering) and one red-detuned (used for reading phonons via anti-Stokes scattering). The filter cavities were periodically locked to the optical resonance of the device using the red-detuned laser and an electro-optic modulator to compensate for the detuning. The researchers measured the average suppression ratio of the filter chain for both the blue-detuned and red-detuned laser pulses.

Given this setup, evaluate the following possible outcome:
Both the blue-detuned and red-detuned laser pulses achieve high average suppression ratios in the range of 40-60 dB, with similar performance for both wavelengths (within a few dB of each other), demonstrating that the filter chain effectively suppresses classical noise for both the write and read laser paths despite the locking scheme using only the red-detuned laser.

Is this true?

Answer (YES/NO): NO